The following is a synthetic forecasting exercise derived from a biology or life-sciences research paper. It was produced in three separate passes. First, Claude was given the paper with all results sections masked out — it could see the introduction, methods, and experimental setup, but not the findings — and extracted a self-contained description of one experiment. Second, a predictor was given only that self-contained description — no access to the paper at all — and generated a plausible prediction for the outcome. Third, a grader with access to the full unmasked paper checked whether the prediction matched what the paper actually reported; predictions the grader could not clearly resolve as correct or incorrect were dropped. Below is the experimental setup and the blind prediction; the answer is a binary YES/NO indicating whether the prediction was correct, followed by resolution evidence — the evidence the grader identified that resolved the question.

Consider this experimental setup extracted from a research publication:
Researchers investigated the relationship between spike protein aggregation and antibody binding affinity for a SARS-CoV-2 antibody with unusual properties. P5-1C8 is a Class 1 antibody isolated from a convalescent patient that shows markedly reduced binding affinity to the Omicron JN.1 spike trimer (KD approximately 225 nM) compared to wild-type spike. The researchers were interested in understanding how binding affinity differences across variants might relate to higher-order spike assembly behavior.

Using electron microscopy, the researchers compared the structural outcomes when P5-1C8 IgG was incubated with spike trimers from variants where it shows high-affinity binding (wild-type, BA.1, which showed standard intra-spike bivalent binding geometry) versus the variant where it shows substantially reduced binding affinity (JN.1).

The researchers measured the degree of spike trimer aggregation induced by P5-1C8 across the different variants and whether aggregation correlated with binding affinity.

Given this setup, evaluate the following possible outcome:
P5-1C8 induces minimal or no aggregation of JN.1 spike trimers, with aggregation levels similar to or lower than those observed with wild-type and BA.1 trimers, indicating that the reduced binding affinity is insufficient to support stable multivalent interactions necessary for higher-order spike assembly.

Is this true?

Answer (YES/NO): NO